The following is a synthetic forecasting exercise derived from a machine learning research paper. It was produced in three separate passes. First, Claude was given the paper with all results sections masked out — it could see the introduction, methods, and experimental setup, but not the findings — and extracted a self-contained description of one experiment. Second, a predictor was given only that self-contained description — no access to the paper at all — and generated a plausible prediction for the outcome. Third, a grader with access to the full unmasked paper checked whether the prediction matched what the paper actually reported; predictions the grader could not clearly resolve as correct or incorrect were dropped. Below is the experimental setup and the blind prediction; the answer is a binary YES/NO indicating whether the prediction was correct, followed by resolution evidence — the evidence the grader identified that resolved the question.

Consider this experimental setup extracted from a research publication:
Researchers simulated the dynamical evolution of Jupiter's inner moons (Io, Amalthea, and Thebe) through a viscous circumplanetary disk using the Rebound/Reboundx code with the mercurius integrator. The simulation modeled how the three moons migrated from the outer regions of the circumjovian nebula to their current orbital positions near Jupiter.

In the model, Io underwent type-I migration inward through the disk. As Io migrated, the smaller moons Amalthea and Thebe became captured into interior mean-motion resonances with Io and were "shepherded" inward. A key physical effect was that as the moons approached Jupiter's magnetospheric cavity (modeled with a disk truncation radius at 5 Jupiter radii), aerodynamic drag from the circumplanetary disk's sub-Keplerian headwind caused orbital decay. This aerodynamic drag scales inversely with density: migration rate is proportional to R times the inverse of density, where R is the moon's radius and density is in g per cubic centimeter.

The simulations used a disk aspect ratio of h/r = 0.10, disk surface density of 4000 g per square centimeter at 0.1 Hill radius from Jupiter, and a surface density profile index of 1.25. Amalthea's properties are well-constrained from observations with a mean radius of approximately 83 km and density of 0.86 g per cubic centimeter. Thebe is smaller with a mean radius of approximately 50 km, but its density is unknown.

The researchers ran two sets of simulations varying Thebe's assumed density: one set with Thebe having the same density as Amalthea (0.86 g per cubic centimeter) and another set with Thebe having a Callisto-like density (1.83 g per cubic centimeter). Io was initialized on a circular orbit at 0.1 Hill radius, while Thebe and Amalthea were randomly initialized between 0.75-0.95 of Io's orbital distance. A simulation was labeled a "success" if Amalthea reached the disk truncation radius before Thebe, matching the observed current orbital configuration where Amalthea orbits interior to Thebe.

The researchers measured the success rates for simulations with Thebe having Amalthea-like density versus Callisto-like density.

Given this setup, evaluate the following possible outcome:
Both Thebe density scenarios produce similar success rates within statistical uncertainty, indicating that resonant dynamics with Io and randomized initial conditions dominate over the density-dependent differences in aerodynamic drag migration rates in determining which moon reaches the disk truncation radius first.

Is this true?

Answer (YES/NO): NO